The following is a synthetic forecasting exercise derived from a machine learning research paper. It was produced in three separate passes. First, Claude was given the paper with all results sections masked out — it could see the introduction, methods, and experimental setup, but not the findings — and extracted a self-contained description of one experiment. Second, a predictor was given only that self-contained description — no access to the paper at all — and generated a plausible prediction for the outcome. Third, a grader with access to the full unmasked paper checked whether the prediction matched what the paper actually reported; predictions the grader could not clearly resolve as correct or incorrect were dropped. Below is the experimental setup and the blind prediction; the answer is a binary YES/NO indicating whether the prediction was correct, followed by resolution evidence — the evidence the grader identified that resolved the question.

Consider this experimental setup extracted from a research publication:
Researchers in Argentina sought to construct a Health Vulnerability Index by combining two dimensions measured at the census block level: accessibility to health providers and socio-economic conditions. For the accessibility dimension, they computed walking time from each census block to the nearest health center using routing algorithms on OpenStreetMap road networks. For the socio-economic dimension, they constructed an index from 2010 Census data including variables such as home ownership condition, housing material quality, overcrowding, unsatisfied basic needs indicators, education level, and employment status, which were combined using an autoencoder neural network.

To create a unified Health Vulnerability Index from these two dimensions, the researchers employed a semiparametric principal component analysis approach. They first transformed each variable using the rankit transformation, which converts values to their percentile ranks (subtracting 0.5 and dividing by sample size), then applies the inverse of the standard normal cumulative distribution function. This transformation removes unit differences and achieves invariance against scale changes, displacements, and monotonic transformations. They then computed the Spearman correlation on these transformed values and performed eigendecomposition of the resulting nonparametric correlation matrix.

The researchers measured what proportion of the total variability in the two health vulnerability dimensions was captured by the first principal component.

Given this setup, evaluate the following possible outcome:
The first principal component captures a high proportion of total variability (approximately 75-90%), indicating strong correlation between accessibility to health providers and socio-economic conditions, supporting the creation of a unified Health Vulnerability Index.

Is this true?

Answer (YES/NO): NO